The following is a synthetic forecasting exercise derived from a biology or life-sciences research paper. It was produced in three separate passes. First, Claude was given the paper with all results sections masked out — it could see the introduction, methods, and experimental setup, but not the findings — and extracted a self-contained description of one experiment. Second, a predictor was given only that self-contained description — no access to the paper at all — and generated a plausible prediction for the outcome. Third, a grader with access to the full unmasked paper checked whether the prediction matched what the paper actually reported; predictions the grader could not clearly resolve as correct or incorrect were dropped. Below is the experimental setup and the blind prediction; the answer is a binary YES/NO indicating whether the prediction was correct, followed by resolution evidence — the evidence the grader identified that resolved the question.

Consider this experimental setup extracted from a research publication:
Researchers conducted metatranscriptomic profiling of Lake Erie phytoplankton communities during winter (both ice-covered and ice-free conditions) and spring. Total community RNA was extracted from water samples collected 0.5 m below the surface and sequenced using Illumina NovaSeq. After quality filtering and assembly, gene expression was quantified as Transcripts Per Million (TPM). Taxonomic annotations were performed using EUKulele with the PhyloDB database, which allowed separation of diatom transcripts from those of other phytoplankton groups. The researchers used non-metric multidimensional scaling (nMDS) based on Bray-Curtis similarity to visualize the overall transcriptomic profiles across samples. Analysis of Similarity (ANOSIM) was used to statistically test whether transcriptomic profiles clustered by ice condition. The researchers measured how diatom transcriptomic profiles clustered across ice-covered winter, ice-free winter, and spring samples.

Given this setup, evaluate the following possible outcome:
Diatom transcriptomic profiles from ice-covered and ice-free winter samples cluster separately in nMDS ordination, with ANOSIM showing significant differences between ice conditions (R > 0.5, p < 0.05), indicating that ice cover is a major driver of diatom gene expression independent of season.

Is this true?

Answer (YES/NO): NO